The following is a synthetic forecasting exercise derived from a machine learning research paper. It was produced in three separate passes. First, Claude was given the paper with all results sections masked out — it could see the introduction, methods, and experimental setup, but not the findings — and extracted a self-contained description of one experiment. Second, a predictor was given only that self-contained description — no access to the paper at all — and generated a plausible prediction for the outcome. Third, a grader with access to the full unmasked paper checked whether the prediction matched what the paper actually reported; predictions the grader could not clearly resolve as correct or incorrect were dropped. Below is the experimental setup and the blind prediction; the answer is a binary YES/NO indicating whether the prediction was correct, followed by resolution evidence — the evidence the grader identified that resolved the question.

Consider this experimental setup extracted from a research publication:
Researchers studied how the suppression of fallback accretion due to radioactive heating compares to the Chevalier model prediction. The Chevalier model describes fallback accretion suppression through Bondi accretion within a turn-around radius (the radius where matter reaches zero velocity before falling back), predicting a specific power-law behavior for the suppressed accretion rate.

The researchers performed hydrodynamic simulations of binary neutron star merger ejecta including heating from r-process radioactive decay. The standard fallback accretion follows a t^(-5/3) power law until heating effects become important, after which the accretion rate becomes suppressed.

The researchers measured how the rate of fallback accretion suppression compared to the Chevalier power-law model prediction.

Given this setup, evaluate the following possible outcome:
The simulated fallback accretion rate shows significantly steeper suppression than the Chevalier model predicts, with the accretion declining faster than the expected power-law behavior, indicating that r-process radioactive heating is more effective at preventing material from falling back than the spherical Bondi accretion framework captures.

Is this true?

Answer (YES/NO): YES